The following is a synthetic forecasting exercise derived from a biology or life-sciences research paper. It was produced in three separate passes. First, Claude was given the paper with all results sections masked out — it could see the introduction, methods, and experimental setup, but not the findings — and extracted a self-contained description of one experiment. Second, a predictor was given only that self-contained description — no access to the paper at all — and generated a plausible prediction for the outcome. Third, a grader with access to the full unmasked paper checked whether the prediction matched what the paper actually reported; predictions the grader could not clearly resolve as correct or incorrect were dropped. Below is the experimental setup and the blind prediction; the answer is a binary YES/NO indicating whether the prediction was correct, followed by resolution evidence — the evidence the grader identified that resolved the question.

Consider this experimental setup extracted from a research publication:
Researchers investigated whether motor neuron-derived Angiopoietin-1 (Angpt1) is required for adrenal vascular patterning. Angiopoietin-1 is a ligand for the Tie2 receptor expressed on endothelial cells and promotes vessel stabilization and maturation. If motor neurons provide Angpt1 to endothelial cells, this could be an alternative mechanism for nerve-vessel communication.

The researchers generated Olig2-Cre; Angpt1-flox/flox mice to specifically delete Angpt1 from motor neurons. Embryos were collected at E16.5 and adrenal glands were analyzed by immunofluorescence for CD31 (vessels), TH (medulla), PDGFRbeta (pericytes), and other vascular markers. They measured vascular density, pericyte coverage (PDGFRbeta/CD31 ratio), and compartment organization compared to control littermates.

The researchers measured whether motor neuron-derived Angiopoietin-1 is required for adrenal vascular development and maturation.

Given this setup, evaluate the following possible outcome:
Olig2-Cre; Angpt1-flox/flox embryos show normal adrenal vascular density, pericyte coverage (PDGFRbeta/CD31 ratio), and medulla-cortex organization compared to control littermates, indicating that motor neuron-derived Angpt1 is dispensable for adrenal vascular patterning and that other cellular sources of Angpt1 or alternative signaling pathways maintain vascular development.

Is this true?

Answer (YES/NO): YES